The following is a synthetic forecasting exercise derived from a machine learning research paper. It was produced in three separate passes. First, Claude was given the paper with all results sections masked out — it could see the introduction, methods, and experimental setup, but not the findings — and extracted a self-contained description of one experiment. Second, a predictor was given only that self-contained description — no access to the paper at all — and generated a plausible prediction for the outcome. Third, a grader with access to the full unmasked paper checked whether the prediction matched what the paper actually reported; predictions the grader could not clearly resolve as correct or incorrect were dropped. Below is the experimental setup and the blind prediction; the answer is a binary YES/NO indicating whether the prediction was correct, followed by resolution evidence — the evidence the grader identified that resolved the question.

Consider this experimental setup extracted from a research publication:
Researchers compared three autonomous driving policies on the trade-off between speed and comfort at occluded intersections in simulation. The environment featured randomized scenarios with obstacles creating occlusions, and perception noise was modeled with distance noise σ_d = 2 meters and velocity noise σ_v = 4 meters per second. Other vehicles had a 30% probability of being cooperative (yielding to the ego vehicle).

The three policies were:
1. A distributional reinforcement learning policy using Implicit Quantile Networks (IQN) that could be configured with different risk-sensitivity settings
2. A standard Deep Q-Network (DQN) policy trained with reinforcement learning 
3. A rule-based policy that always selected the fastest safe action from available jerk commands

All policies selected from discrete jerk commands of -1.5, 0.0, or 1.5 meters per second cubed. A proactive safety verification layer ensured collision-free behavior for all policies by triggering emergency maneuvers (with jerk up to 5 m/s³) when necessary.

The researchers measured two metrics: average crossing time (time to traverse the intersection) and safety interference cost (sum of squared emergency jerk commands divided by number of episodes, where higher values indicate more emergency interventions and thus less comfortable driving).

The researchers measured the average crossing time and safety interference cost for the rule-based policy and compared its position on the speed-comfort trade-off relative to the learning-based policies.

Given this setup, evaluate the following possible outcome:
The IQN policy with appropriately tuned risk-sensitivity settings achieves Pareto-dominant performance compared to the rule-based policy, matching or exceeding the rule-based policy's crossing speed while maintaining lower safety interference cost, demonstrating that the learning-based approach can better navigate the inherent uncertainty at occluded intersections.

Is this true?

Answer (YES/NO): NO